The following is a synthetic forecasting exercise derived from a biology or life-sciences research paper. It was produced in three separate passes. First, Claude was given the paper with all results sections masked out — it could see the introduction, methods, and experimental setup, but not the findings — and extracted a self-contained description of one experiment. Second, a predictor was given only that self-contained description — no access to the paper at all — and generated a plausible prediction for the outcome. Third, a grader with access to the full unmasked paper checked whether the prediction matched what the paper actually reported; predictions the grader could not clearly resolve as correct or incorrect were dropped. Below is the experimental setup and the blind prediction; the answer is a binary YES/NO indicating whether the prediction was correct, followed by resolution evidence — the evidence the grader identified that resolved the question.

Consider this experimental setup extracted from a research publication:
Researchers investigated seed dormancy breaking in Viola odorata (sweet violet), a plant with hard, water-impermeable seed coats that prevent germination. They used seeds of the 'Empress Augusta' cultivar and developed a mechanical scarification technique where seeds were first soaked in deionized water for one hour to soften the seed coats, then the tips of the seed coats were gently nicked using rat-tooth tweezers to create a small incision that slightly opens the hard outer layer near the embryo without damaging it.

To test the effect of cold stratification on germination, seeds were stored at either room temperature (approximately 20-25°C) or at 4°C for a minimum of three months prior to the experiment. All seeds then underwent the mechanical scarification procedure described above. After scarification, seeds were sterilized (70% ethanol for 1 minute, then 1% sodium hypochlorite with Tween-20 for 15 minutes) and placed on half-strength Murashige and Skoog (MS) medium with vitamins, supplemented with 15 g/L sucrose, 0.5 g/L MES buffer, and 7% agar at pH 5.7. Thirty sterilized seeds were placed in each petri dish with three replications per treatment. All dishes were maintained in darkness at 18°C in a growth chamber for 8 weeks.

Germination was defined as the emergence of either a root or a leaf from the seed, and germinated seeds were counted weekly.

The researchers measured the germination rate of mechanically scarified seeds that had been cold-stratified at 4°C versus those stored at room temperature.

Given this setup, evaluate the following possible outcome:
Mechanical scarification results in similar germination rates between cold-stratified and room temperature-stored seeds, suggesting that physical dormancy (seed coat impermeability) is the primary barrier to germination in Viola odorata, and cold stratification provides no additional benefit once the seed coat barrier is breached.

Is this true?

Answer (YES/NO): NO